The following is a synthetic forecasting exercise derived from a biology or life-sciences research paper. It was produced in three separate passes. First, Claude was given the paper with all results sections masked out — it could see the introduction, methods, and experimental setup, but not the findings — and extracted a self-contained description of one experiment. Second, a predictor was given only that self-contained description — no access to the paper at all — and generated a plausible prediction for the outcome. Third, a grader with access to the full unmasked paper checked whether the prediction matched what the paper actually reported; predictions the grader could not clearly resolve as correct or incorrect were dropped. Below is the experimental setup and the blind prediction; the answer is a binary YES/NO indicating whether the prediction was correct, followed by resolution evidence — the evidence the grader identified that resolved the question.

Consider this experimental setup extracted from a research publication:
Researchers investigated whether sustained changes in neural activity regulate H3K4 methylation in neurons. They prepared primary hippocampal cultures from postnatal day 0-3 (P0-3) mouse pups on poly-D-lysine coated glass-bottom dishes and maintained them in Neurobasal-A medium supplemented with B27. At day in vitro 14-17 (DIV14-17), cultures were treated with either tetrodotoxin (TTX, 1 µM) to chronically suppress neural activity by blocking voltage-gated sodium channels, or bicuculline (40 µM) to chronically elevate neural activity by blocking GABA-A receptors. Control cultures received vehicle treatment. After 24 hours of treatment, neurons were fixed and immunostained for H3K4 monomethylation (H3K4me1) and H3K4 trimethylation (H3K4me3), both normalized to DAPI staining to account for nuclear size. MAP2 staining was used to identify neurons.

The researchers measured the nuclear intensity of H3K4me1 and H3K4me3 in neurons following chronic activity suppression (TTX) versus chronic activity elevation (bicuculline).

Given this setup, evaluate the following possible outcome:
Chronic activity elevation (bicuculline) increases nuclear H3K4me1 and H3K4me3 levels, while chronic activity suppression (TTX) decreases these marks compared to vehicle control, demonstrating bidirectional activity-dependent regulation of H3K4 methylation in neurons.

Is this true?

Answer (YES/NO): NO